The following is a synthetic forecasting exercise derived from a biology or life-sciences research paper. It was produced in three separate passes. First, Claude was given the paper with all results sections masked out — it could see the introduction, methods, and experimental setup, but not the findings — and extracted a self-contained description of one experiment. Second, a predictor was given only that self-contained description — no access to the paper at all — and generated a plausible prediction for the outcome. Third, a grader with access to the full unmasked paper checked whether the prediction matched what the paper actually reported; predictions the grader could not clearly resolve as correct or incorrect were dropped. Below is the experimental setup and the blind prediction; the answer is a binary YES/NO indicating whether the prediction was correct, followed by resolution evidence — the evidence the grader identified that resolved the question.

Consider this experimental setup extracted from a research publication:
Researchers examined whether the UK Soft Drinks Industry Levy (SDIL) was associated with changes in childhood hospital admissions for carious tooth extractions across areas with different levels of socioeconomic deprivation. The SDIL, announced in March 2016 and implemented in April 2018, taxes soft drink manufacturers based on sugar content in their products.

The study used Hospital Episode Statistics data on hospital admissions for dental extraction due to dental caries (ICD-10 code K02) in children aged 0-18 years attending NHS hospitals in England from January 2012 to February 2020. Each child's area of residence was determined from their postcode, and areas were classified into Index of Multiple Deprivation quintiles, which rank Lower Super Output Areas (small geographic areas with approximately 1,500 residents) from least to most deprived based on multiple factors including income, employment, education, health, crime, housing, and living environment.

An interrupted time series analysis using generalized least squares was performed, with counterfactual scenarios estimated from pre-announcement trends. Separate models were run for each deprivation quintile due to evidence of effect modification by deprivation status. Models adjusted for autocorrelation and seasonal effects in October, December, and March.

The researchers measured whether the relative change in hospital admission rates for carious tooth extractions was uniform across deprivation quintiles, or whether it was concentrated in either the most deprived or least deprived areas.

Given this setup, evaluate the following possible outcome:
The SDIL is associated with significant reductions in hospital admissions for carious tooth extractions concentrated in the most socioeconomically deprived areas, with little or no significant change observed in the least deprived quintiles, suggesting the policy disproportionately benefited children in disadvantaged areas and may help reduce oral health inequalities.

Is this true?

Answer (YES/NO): NO